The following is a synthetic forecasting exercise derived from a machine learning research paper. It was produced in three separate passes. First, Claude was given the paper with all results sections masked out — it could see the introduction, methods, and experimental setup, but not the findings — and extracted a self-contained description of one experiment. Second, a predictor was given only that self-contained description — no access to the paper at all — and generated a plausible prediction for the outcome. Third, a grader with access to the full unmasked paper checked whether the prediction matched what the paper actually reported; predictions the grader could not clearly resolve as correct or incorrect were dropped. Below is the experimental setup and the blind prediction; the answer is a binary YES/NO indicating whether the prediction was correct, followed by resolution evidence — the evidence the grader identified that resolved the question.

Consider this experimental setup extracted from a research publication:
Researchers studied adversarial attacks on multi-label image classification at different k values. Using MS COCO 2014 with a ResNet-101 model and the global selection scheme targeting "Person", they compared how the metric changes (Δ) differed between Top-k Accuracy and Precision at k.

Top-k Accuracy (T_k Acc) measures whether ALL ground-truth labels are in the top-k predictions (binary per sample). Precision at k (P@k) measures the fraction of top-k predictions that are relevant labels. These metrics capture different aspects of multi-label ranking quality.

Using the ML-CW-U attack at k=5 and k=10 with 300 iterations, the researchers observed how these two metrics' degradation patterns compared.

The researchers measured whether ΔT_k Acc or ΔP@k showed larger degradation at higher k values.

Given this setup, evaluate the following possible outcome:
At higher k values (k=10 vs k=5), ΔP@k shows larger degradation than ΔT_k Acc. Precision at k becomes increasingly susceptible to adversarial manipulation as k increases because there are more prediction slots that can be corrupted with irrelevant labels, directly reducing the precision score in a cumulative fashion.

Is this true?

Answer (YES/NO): YES